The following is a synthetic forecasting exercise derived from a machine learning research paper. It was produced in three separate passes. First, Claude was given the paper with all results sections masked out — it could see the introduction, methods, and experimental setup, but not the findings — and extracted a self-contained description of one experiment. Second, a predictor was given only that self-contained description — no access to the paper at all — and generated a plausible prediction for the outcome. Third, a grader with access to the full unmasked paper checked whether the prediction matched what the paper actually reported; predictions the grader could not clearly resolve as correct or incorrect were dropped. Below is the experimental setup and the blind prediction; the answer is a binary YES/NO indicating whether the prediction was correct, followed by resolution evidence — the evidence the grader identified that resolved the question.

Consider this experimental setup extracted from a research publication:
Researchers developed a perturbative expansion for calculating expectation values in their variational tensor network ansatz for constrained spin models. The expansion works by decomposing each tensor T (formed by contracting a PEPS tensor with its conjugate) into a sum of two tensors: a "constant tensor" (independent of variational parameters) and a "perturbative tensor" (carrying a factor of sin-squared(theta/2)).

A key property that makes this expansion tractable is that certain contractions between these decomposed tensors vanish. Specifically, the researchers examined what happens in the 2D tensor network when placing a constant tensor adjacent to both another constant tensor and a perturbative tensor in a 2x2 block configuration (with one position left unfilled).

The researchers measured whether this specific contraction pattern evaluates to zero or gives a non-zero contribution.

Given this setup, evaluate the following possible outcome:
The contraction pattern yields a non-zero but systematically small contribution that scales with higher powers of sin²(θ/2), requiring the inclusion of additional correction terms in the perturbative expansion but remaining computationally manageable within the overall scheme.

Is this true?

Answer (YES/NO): NO